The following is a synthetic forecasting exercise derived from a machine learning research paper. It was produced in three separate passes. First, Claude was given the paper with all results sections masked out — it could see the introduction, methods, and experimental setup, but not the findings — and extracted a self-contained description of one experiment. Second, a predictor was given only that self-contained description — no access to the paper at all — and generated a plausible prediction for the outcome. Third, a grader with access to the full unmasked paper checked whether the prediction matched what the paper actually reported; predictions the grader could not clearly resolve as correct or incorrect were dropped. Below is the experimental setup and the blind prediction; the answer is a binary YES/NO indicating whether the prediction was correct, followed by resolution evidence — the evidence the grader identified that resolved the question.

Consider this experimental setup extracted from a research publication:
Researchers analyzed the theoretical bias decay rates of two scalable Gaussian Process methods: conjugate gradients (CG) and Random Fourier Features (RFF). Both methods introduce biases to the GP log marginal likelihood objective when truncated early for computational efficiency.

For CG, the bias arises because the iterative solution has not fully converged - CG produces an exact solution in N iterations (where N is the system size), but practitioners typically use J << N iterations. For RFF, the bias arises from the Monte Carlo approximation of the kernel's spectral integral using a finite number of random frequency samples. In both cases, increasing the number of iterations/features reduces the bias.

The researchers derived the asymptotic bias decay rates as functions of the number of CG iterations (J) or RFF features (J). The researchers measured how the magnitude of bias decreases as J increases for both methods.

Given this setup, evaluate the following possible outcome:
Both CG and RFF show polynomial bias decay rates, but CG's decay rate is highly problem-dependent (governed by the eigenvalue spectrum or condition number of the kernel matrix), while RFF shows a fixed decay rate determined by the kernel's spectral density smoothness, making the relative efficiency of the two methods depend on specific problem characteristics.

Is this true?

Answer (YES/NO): NO